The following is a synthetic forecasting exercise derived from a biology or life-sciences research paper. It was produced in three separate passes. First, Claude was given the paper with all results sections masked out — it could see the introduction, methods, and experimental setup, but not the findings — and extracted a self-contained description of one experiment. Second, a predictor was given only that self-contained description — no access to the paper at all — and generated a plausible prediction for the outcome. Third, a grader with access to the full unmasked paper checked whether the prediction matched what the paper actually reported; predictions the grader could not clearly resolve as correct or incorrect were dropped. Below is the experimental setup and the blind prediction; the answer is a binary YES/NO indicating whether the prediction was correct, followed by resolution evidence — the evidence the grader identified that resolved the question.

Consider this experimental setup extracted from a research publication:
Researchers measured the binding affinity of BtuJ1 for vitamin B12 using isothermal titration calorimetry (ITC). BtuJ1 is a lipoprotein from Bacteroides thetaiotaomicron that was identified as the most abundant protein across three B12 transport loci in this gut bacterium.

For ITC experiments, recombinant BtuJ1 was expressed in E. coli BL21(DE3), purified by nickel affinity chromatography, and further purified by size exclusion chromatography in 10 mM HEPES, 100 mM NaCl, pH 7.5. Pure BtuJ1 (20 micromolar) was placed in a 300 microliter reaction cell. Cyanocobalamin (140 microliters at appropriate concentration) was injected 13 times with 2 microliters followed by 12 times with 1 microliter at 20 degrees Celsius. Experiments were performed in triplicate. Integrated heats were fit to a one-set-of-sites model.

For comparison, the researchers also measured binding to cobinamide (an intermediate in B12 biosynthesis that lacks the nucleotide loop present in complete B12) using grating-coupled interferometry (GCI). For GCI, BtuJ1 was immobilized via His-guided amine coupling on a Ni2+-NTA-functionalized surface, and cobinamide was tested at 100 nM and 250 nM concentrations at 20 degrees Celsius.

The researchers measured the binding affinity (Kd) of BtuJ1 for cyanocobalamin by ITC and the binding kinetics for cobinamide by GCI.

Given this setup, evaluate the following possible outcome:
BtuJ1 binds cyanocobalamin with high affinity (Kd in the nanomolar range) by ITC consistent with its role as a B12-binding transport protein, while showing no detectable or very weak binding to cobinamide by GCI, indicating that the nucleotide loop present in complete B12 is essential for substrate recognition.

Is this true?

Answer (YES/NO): NO